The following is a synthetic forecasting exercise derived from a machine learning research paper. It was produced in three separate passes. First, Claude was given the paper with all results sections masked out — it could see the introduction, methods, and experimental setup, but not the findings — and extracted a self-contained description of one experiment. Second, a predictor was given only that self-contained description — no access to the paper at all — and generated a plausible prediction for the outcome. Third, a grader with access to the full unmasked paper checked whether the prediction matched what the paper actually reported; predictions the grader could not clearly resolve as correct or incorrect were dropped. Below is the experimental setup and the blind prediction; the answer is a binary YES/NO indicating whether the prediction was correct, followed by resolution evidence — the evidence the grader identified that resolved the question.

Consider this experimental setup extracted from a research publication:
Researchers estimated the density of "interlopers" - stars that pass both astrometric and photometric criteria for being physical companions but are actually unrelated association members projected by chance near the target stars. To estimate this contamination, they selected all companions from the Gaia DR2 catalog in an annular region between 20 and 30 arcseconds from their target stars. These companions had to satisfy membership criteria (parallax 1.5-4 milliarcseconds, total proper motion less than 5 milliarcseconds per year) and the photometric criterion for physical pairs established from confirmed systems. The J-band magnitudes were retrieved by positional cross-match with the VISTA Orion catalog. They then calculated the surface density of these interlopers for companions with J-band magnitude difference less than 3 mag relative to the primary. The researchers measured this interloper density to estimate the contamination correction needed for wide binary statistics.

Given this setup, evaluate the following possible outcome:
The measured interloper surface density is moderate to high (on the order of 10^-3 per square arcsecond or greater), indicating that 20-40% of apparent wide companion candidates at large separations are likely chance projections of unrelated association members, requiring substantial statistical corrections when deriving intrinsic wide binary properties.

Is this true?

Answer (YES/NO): NO